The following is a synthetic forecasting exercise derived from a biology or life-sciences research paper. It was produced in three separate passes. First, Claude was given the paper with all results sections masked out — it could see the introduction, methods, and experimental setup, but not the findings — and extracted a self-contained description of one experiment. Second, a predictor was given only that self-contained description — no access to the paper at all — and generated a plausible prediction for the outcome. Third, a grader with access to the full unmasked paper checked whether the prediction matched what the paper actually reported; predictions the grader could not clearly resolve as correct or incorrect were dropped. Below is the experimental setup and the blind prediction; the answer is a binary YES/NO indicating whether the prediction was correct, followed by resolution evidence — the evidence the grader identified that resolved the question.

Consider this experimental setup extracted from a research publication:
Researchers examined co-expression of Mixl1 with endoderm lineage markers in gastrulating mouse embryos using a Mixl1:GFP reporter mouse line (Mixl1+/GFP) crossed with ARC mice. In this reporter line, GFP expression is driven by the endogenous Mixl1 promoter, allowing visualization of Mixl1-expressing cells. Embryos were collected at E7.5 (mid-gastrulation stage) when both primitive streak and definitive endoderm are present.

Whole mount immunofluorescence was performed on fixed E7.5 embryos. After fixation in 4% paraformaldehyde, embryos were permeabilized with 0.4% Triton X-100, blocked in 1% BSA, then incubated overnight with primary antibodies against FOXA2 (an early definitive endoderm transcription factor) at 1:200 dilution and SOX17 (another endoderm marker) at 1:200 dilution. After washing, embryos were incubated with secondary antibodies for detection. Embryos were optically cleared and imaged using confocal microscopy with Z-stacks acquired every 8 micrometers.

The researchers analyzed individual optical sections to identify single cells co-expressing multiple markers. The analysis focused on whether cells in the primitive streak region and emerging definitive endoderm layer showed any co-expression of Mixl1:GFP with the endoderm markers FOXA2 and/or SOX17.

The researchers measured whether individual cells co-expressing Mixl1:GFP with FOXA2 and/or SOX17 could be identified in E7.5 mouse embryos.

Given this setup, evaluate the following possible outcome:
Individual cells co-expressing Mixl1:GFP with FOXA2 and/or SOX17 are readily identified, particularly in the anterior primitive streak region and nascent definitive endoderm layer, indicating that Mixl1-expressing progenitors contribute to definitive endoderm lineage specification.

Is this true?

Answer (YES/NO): YES